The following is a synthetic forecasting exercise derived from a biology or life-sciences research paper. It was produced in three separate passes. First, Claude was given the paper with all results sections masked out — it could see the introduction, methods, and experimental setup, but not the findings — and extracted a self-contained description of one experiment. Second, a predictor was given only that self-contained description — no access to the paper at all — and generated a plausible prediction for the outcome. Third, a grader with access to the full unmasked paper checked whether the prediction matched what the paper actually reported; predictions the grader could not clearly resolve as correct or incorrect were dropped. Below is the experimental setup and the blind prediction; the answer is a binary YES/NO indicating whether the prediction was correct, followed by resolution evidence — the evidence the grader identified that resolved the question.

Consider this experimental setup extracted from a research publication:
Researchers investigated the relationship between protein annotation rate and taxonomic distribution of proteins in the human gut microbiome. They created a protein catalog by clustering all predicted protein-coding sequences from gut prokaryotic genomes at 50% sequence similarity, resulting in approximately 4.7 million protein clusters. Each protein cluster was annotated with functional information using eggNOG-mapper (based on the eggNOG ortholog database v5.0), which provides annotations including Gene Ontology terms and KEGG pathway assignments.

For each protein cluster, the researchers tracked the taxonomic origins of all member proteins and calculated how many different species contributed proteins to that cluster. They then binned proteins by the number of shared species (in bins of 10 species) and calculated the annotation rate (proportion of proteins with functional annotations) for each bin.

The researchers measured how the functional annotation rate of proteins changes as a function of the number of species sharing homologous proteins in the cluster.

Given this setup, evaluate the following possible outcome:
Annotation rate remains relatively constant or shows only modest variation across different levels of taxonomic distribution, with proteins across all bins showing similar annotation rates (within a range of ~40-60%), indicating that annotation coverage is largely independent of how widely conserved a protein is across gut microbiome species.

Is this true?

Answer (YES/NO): NO